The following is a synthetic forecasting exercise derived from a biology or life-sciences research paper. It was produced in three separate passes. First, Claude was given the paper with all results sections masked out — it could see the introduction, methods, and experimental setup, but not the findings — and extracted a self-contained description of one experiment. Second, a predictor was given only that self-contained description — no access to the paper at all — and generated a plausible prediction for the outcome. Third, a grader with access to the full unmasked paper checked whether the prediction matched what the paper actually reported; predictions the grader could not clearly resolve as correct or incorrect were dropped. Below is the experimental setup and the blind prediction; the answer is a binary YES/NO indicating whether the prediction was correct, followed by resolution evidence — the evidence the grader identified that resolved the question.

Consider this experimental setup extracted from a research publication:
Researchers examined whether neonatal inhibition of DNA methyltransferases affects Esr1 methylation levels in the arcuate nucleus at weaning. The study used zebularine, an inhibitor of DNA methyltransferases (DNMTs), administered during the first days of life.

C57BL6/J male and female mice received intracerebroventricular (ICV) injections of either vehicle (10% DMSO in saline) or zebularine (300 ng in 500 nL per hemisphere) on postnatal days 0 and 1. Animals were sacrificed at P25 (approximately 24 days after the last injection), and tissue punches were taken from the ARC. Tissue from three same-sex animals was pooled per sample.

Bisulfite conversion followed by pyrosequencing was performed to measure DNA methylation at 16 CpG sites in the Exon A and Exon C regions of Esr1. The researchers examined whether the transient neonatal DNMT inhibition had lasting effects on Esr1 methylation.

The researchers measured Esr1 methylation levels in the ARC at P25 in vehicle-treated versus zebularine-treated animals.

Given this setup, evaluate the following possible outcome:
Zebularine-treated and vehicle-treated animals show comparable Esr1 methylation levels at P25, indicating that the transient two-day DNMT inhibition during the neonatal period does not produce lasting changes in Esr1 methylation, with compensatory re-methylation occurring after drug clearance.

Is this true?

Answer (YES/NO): NO